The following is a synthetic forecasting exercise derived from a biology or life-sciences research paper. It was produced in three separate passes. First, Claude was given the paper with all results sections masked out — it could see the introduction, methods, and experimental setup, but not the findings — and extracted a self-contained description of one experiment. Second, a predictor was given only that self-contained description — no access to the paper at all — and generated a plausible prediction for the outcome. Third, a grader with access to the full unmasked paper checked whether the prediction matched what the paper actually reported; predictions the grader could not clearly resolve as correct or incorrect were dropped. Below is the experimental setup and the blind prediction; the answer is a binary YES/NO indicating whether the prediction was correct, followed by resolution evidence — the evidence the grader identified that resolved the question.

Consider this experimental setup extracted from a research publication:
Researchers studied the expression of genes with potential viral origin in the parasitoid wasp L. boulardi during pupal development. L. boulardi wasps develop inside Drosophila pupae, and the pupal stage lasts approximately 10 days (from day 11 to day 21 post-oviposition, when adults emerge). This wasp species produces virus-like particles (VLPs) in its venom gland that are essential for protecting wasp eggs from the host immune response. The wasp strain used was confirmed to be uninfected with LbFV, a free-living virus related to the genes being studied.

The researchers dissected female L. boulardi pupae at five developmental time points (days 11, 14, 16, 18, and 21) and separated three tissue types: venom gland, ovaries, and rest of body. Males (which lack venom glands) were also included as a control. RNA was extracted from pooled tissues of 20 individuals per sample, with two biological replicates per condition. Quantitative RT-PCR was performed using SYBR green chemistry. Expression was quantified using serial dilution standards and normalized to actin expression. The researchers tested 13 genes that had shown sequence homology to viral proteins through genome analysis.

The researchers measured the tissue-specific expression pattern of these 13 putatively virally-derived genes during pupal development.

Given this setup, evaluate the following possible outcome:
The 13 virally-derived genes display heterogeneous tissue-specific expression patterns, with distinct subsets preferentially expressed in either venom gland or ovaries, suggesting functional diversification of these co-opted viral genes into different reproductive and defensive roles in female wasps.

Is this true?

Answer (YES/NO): NO